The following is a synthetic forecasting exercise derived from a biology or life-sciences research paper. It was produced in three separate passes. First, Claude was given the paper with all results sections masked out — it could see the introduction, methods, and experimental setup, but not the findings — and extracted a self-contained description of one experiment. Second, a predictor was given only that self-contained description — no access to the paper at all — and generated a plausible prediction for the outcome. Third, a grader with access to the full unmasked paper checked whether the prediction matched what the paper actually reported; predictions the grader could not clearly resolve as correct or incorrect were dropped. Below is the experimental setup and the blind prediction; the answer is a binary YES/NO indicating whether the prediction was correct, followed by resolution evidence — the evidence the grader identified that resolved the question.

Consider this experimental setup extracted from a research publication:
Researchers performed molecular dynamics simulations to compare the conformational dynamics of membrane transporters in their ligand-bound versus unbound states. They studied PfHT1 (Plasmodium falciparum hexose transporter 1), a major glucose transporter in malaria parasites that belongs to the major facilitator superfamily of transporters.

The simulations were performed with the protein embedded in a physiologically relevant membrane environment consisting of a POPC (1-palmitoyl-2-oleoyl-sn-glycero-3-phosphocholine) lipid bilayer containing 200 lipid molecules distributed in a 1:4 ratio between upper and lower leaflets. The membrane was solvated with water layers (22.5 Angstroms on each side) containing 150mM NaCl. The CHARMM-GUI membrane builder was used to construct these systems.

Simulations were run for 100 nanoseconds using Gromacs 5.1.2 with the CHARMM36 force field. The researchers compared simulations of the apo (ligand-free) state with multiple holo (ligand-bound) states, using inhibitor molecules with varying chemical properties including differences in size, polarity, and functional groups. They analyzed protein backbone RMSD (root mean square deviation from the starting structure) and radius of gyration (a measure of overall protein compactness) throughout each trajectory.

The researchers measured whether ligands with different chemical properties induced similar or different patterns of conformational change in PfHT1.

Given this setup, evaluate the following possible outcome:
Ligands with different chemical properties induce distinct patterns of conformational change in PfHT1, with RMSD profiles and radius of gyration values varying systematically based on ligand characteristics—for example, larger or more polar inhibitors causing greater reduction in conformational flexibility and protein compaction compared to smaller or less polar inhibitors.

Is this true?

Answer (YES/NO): NO